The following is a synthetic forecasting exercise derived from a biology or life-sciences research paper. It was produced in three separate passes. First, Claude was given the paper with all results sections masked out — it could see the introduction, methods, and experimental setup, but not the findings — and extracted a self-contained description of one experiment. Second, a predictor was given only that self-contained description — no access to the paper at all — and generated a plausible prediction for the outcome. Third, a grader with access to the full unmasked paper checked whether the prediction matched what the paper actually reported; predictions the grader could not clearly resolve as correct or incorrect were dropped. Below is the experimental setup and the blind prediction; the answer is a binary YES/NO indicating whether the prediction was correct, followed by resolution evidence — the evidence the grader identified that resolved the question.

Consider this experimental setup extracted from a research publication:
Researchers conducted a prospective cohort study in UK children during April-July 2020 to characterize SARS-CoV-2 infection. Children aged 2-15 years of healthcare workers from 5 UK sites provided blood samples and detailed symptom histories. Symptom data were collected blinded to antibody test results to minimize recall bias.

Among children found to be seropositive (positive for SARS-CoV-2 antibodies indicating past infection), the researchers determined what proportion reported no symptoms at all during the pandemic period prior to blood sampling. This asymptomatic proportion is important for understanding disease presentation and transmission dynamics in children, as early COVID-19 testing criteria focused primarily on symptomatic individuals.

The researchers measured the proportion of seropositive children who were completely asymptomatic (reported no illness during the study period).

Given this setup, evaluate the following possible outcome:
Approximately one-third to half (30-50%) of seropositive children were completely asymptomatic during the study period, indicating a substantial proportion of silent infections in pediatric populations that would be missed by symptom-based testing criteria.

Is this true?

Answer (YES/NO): YES